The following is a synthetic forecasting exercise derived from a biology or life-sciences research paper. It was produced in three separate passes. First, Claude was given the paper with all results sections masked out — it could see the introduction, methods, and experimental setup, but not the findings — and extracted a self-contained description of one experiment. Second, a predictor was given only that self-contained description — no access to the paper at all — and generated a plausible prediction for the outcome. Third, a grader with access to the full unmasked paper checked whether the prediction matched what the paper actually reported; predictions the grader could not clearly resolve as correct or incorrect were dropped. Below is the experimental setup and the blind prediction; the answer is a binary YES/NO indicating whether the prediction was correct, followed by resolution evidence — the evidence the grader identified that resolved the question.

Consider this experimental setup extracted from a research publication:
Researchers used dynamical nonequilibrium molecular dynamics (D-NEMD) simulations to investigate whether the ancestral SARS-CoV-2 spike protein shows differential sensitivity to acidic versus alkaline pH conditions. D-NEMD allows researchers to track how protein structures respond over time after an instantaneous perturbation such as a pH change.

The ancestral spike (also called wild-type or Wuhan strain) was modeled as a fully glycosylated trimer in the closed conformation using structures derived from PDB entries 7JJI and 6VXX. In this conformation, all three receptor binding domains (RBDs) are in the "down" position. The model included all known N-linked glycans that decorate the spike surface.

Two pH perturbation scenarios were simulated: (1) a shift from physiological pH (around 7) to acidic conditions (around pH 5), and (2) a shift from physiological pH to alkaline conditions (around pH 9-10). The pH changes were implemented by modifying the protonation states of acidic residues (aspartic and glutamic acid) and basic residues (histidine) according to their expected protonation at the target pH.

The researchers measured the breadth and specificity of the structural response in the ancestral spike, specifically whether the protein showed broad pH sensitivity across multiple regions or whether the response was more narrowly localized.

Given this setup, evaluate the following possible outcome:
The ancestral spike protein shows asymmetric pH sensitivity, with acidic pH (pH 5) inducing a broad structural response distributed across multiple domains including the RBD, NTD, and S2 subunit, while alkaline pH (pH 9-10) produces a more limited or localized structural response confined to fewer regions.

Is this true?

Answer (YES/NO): NO